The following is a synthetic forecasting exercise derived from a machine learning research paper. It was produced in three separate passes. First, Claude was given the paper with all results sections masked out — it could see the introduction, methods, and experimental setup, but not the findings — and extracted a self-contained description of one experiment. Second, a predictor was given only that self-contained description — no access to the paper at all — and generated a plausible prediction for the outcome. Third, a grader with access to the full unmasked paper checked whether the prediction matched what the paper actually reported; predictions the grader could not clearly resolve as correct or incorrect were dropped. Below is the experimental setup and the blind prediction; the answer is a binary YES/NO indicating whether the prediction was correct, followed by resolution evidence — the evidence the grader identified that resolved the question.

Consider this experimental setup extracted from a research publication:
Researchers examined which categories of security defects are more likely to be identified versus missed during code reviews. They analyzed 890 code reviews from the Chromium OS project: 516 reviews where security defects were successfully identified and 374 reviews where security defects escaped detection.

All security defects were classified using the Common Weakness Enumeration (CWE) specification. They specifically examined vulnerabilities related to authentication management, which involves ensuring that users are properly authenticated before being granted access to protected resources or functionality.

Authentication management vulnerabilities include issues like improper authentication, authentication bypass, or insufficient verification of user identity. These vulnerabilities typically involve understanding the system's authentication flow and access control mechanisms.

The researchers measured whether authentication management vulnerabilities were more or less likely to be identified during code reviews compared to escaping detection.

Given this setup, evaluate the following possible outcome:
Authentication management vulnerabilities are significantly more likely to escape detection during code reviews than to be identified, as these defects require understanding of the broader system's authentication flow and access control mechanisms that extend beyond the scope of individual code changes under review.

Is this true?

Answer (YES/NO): YES